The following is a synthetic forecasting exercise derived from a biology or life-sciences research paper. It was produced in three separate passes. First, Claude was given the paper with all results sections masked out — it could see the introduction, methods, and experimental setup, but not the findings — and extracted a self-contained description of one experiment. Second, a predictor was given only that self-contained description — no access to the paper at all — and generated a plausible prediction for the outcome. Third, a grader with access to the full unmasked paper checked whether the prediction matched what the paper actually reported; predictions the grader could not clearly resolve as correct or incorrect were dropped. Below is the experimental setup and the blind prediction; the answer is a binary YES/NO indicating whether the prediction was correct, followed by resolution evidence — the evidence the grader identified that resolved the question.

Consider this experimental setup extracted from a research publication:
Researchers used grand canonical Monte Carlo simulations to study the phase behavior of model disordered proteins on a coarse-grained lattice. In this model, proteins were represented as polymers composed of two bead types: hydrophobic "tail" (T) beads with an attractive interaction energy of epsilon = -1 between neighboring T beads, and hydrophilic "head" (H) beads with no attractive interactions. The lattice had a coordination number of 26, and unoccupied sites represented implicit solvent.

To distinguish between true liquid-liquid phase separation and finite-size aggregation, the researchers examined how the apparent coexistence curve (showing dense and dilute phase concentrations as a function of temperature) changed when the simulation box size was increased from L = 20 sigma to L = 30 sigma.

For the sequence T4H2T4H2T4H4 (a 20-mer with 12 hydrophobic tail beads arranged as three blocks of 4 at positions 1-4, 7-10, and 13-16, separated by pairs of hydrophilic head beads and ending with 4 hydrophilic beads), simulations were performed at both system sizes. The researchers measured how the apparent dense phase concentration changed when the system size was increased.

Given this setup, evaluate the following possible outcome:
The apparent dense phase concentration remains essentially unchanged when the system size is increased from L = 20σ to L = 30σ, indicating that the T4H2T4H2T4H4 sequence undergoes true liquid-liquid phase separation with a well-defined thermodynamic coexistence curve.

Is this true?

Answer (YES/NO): NO